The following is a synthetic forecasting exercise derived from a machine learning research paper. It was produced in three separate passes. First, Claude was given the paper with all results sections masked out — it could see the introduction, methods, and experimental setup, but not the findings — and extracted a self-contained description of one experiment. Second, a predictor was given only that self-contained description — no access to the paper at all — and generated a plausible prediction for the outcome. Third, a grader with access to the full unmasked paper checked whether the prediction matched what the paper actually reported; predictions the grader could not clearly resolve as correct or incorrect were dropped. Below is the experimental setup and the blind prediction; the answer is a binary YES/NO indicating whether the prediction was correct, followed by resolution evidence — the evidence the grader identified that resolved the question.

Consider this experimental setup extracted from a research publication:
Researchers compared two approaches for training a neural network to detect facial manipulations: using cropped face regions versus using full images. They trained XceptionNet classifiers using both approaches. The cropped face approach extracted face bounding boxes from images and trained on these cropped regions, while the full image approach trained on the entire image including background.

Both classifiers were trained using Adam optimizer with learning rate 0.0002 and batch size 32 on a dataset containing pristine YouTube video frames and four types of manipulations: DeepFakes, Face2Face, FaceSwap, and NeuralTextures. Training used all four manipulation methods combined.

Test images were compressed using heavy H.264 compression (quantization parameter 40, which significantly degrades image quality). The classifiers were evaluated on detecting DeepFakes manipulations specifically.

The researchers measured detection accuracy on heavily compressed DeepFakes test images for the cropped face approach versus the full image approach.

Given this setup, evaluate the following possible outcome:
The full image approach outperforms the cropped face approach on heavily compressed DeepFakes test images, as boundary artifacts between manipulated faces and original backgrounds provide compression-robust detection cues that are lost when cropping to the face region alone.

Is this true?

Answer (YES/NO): NO